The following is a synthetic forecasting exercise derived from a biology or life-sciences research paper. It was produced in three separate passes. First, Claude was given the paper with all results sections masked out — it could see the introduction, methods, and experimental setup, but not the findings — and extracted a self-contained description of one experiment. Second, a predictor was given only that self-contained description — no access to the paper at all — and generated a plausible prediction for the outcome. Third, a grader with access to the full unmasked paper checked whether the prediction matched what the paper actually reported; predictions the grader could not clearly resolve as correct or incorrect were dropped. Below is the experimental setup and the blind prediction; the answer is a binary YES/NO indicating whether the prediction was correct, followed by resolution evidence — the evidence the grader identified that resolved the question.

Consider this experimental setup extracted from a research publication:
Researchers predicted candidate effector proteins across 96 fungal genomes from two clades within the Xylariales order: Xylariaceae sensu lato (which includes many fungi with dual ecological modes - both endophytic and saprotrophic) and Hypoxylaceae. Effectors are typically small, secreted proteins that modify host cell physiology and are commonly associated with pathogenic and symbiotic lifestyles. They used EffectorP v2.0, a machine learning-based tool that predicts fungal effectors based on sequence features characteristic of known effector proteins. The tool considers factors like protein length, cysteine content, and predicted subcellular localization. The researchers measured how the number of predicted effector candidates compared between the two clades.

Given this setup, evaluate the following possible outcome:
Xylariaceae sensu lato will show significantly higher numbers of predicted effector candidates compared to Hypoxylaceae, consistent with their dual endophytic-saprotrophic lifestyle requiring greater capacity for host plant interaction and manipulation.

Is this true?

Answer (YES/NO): YES